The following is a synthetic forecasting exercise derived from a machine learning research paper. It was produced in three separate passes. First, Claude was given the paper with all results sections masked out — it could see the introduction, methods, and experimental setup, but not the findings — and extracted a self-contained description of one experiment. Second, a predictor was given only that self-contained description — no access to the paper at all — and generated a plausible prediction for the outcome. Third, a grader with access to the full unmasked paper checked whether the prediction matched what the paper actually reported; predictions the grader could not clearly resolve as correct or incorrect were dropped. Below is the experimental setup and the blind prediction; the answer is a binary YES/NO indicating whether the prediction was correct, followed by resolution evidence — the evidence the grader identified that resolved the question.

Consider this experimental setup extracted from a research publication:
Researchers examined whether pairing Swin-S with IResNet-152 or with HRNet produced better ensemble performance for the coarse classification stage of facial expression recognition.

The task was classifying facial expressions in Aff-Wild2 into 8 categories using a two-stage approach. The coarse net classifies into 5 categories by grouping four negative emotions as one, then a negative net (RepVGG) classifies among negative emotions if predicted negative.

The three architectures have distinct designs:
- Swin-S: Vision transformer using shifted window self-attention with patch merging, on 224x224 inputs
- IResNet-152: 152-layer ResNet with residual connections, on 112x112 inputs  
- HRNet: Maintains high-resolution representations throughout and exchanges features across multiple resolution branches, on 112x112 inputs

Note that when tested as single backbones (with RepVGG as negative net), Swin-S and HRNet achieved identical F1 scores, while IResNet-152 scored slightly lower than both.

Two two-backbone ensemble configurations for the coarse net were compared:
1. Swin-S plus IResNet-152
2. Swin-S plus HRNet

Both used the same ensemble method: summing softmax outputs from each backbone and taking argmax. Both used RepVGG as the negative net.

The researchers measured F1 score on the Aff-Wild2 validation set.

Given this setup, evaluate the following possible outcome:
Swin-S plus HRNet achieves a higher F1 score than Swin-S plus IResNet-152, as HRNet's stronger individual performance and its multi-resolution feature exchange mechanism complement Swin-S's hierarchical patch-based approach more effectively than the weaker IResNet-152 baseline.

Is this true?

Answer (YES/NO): NO